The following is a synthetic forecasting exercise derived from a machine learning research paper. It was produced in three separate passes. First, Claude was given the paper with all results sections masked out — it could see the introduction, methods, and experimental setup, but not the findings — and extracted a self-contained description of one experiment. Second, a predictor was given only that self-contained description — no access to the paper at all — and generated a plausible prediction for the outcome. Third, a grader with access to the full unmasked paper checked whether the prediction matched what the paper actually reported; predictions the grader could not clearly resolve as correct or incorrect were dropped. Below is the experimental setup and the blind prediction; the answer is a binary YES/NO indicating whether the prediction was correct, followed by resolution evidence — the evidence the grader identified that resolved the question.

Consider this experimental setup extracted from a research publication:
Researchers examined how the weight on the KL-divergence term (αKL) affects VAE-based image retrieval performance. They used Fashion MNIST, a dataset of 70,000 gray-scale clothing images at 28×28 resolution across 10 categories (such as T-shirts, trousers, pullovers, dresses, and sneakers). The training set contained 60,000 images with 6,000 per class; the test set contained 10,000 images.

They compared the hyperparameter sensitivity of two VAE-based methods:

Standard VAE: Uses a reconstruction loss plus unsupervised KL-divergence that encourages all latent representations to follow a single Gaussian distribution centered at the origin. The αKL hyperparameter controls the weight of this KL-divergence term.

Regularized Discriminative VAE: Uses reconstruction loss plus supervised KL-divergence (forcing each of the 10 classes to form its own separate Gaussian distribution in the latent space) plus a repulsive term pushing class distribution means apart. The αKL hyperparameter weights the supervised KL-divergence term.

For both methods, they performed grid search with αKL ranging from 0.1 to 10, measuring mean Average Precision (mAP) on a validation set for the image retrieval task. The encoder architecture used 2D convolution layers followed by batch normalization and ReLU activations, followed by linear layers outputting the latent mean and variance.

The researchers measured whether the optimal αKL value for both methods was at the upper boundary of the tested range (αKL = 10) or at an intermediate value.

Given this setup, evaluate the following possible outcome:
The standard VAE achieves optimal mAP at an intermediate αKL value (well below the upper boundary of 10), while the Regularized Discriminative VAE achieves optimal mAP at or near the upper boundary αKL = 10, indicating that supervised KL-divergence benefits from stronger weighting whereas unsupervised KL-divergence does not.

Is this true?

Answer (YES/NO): NO